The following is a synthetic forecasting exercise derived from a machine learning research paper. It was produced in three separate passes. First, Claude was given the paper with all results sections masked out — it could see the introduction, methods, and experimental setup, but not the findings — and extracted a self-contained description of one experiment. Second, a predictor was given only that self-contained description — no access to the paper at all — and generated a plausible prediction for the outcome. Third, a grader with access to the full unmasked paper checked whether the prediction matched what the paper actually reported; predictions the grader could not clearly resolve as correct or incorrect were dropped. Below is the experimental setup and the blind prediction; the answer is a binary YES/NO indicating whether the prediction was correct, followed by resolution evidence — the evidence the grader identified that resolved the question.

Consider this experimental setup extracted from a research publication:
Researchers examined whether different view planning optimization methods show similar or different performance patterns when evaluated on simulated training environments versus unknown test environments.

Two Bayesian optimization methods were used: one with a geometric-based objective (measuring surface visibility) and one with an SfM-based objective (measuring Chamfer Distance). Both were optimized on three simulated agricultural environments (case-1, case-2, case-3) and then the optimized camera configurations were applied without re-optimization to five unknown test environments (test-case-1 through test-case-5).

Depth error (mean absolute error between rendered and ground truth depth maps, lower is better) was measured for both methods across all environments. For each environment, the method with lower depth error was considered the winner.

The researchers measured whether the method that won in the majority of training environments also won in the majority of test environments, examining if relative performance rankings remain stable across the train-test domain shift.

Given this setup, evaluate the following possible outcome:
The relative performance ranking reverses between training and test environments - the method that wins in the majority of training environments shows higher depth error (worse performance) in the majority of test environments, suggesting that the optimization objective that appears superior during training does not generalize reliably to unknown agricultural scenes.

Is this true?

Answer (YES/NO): YES